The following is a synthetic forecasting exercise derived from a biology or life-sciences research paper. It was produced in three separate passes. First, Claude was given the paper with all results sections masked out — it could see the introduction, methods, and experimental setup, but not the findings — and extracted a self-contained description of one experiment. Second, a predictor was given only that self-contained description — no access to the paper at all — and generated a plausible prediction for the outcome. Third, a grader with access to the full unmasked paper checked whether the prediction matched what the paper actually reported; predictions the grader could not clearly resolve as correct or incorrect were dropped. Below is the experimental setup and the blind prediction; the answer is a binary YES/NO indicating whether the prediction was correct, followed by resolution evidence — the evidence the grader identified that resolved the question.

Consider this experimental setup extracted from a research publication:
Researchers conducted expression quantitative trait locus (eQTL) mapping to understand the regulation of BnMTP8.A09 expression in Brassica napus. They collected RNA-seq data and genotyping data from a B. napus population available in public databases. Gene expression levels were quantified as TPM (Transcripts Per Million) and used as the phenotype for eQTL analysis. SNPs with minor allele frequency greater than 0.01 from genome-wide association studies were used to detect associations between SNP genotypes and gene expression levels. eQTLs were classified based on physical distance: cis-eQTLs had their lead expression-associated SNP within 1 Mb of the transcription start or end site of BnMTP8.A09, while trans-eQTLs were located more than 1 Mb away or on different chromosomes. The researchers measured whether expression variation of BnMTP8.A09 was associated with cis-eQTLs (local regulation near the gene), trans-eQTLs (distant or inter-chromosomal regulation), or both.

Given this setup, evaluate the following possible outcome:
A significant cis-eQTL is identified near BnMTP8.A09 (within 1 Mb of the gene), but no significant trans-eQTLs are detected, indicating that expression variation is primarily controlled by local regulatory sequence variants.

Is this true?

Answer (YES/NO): NO